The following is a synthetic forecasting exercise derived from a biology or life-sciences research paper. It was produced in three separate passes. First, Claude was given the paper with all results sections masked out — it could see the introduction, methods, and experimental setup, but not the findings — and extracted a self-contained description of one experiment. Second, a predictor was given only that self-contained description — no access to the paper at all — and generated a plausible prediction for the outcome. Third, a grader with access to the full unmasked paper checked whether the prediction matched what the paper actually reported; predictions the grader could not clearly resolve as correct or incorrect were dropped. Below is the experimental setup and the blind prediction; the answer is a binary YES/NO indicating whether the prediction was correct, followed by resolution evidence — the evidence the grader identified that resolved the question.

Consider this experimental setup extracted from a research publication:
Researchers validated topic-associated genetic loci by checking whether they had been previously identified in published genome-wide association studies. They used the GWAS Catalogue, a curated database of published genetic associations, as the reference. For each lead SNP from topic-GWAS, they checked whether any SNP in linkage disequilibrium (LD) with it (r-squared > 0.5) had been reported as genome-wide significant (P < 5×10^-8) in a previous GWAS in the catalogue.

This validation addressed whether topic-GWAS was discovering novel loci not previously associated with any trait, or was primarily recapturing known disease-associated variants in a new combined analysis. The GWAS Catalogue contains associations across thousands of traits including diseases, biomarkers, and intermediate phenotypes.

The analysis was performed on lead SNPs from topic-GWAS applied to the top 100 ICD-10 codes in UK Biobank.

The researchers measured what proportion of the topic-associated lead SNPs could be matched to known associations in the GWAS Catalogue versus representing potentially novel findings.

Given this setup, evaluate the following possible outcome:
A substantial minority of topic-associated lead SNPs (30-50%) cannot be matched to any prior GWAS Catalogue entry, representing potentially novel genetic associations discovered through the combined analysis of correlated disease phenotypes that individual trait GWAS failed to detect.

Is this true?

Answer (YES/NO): NO